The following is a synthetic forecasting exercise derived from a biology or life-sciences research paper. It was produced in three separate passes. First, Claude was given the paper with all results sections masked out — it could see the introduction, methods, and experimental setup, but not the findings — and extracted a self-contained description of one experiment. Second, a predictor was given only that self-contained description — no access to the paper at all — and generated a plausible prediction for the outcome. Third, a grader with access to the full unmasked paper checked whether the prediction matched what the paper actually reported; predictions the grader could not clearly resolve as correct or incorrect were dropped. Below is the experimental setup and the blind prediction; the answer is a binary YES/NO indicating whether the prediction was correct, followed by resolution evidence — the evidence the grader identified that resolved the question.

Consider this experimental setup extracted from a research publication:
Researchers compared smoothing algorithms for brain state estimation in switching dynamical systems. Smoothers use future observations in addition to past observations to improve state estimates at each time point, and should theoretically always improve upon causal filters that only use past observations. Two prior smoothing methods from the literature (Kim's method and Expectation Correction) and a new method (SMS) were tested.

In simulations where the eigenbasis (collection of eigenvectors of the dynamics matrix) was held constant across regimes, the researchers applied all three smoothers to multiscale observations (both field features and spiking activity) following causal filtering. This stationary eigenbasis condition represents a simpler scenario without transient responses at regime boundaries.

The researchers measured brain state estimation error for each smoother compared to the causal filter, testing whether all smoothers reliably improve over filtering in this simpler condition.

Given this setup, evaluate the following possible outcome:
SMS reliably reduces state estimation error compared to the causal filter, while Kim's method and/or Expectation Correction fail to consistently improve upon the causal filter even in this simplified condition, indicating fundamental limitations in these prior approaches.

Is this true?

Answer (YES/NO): NO